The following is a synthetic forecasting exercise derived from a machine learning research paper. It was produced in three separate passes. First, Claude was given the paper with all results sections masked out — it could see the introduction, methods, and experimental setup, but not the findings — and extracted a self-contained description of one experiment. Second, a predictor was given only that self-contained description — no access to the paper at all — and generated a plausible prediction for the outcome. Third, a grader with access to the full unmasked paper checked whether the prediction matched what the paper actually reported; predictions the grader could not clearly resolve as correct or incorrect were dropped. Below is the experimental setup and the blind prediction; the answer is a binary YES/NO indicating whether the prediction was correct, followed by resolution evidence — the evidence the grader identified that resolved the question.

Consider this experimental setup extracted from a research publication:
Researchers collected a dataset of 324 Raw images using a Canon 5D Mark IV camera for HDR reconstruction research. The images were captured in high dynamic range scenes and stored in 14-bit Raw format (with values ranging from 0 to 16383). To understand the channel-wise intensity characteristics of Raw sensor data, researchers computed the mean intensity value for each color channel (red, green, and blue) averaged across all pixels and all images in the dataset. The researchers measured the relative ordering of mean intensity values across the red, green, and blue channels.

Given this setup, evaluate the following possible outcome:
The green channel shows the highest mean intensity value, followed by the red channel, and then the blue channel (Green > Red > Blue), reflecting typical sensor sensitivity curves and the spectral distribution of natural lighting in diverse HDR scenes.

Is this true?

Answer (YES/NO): NO